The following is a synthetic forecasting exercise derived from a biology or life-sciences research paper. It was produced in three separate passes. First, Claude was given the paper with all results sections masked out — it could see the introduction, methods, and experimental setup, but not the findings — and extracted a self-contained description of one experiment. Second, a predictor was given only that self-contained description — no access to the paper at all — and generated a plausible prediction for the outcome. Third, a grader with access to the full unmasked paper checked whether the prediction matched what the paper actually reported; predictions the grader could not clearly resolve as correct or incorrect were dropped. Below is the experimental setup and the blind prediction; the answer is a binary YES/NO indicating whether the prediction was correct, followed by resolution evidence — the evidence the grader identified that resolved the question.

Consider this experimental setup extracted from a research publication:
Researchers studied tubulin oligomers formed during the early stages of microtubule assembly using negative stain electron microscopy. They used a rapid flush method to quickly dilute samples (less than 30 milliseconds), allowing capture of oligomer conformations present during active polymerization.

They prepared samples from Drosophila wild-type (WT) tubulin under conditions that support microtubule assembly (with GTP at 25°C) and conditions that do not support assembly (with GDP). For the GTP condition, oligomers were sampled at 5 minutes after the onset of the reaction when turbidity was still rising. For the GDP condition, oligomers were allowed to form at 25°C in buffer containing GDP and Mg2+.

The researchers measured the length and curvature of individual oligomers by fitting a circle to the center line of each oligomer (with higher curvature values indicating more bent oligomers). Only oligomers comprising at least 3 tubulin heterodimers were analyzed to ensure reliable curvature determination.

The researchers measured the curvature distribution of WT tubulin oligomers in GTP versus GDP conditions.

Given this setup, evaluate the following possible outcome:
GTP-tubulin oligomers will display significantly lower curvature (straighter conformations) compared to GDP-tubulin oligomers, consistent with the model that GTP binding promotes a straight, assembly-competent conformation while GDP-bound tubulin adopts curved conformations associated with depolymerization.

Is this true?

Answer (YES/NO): YES